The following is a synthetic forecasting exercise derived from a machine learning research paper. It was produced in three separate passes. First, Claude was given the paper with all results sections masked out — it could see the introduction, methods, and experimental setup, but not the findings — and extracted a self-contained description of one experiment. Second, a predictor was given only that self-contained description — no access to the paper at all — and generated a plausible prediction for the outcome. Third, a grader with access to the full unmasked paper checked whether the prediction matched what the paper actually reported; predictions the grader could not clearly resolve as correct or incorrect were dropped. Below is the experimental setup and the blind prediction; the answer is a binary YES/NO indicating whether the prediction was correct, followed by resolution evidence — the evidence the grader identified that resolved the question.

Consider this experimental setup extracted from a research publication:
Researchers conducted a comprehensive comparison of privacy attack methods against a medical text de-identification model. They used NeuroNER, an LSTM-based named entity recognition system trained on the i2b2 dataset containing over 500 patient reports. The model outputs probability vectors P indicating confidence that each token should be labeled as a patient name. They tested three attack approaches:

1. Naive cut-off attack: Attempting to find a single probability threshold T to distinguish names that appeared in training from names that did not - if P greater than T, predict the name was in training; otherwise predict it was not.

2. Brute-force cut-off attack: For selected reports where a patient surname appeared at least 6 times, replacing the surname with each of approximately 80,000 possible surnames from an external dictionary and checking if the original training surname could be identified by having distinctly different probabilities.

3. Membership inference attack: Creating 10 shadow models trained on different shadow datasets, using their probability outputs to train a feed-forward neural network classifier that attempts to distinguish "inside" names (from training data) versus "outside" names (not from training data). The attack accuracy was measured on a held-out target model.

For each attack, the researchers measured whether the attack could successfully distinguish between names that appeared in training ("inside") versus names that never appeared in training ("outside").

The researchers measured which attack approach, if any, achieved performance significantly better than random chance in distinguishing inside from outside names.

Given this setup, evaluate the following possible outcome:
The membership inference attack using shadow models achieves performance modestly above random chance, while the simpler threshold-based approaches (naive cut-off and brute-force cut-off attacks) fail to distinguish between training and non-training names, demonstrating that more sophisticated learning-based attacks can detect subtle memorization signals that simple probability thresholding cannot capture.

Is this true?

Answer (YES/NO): YES